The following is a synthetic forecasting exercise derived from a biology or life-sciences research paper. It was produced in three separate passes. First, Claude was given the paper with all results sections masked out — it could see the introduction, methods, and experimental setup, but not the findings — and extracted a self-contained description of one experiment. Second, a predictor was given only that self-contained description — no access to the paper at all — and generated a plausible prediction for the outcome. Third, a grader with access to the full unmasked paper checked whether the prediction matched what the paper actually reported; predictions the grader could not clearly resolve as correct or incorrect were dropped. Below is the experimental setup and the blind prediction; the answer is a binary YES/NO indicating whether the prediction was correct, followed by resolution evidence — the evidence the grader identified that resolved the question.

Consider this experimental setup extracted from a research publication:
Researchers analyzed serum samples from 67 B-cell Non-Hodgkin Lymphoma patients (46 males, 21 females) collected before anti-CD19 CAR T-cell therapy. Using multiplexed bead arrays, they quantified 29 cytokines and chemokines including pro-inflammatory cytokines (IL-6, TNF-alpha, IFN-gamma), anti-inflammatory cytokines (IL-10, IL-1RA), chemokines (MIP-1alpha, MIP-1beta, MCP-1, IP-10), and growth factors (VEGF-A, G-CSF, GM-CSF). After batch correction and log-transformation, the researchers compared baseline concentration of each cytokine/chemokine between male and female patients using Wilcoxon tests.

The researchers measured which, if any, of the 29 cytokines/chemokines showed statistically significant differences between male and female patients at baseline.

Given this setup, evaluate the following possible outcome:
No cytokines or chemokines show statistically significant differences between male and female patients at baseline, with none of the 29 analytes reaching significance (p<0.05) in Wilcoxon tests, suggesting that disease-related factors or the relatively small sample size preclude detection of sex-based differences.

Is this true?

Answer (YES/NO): NO